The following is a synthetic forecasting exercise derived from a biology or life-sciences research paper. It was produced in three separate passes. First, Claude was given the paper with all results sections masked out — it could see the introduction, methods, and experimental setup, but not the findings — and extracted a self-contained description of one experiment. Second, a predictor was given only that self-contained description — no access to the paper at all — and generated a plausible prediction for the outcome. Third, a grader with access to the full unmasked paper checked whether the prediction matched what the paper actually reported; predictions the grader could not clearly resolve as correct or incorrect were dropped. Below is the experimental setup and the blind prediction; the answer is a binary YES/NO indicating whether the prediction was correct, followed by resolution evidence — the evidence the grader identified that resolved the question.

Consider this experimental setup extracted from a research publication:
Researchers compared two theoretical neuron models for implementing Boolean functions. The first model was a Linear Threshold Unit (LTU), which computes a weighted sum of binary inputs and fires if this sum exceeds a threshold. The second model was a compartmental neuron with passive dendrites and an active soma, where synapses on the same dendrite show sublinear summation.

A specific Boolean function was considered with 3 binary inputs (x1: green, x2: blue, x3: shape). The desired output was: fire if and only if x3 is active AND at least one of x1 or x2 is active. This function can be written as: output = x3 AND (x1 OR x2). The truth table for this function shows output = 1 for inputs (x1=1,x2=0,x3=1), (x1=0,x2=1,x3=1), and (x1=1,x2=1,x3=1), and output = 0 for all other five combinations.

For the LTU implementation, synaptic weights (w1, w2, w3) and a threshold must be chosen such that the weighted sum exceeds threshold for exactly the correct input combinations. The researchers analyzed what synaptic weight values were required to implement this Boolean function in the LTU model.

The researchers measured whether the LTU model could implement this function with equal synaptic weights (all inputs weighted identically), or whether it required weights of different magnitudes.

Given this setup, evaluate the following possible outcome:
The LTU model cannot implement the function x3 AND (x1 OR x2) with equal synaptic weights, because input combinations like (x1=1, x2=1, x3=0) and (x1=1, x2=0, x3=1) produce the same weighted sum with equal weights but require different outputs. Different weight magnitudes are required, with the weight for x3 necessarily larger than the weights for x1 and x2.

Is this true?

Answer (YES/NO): YES